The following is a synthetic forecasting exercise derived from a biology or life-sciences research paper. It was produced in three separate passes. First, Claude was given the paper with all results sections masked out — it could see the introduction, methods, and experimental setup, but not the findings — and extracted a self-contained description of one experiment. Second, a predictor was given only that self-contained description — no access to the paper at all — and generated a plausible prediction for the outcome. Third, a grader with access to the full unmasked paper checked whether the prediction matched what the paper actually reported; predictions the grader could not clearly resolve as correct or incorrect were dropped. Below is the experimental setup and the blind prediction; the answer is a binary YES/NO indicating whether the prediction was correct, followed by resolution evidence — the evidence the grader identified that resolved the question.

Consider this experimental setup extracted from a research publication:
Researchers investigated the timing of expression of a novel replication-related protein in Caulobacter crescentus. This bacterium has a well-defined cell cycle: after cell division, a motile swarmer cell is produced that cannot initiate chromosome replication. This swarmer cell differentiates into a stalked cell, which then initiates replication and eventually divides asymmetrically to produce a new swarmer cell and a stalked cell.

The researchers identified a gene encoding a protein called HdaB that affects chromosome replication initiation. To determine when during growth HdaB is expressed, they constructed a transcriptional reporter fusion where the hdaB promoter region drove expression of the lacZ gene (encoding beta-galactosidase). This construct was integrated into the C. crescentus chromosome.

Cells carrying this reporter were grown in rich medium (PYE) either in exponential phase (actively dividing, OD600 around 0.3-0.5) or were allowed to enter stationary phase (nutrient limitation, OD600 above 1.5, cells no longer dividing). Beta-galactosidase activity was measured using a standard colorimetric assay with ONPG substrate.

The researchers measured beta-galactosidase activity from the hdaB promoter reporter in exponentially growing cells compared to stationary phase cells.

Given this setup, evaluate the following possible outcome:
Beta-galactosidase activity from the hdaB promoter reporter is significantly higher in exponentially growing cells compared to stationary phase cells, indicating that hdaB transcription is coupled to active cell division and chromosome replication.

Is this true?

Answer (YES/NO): NO